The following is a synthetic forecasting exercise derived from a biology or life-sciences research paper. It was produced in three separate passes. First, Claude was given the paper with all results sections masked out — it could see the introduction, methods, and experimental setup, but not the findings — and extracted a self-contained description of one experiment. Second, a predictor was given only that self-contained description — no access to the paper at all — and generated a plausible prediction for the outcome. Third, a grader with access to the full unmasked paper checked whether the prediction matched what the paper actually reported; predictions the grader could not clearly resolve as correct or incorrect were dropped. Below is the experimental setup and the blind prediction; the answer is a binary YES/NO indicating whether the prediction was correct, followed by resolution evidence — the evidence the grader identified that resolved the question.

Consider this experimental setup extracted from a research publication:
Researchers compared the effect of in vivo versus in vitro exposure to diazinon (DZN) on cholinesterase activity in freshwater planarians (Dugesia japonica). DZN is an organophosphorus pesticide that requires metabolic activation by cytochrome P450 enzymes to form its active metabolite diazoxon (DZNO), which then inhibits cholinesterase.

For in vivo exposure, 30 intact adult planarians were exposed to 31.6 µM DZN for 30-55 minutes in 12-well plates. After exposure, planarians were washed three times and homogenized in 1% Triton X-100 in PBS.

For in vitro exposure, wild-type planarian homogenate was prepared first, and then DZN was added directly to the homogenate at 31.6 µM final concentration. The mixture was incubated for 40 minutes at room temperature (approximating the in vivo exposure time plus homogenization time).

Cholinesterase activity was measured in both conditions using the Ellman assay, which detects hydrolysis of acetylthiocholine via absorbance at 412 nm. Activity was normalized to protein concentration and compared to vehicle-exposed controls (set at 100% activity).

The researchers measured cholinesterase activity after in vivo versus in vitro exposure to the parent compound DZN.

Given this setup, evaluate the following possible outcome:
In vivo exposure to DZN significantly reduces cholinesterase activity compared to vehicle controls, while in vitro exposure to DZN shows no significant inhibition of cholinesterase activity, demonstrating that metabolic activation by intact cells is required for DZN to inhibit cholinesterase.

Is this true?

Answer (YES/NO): YES